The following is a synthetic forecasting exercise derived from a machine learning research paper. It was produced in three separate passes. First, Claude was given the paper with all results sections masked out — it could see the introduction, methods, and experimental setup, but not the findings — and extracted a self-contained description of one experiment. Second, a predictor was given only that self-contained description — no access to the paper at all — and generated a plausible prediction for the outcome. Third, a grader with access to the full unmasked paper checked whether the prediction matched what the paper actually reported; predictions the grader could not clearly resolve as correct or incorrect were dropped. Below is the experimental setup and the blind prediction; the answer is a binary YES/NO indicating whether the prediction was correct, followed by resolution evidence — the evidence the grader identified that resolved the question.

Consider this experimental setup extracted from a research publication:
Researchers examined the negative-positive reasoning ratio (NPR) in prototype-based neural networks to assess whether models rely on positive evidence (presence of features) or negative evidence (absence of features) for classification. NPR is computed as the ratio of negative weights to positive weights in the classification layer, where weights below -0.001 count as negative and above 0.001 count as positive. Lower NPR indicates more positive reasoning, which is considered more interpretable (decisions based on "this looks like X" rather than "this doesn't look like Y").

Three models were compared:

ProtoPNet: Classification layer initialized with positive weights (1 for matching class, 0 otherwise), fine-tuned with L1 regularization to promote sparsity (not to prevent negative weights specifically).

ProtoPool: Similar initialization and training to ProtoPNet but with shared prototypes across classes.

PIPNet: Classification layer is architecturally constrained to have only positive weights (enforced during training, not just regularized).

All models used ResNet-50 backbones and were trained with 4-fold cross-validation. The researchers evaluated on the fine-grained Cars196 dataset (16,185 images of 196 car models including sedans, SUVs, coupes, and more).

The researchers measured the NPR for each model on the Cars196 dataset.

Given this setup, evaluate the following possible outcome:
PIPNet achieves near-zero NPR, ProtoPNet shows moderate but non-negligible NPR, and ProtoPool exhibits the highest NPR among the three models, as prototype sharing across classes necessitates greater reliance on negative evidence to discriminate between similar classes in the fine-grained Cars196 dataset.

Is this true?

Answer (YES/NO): NO